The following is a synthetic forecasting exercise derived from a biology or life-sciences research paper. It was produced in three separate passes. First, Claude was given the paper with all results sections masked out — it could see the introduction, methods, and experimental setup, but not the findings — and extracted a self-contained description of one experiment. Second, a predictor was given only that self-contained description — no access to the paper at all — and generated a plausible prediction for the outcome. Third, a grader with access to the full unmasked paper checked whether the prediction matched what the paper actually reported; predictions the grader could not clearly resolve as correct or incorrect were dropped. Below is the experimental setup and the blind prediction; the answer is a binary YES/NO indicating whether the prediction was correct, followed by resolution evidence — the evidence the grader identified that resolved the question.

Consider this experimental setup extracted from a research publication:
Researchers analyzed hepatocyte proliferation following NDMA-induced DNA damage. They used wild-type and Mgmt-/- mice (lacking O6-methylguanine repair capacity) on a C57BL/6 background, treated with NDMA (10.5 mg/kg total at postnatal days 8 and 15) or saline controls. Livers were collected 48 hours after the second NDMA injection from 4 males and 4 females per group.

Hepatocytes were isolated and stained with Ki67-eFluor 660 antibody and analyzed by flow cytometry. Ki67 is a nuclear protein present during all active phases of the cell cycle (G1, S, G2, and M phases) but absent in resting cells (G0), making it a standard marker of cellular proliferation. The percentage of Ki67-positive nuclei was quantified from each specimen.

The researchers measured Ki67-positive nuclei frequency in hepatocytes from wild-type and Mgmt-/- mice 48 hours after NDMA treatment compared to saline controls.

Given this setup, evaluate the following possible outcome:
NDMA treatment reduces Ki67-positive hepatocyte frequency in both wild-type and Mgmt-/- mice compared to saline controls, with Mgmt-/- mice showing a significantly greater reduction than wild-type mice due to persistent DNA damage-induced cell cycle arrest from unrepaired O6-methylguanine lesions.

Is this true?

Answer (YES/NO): NO